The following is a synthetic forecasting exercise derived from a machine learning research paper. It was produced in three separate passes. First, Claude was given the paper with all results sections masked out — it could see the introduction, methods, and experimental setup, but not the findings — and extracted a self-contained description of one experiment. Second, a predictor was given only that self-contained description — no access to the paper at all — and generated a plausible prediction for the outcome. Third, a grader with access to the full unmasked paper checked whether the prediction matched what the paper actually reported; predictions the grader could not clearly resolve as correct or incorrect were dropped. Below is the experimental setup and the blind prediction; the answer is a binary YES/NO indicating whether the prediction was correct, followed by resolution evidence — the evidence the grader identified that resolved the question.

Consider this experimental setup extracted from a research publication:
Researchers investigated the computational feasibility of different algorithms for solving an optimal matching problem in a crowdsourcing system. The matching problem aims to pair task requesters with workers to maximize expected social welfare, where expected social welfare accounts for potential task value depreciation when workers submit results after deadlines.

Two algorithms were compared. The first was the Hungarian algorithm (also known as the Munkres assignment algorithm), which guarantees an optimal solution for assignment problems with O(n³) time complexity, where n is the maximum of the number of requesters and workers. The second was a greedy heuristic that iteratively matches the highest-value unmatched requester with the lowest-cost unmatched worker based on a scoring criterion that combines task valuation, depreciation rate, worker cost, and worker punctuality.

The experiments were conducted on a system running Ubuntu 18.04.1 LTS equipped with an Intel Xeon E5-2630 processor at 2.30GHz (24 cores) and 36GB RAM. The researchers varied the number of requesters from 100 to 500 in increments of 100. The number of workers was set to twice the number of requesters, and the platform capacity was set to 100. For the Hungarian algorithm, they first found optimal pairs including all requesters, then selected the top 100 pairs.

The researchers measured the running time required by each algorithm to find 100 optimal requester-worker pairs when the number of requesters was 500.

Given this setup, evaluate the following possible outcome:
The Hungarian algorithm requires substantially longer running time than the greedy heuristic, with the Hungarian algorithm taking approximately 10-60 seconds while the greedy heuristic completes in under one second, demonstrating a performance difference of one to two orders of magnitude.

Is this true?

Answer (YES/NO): NO